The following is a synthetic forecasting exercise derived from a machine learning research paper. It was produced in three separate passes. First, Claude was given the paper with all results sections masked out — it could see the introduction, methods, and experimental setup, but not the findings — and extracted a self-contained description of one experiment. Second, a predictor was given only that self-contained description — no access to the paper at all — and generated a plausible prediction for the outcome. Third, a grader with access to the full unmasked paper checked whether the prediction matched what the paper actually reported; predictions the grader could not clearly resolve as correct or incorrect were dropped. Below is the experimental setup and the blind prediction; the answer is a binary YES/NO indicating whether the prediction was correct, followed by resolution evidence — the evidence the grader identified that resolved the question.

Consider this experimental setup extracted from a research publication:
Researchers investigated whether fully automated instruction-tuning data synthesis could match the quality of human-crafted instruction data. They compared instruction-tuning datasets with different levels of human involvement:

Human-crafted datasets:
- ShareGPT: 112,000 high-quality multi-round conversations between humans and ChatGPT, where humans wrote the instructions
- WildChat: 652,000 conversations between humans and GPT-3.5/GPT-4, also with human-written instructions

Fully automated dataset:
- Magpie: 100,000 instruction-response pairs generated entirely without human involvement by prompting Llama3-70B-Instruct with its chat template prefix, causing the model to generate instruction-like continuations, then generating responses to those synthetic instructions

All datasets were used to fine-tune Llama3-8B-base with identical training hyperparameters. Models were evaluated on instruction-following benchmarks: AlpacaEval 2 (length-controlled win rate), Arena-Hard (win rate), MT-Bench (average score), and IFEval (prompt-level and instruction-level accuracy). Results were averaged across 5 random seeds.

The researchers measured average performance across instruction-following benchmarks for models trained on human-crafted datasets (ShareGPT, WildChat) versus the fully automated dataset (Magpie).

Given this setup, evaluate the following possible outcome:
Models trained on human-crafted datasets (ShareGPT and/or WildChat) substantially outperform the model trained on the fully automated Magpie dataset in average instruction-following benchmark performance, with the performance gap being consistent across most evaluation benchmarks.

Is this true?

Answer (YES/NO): NO